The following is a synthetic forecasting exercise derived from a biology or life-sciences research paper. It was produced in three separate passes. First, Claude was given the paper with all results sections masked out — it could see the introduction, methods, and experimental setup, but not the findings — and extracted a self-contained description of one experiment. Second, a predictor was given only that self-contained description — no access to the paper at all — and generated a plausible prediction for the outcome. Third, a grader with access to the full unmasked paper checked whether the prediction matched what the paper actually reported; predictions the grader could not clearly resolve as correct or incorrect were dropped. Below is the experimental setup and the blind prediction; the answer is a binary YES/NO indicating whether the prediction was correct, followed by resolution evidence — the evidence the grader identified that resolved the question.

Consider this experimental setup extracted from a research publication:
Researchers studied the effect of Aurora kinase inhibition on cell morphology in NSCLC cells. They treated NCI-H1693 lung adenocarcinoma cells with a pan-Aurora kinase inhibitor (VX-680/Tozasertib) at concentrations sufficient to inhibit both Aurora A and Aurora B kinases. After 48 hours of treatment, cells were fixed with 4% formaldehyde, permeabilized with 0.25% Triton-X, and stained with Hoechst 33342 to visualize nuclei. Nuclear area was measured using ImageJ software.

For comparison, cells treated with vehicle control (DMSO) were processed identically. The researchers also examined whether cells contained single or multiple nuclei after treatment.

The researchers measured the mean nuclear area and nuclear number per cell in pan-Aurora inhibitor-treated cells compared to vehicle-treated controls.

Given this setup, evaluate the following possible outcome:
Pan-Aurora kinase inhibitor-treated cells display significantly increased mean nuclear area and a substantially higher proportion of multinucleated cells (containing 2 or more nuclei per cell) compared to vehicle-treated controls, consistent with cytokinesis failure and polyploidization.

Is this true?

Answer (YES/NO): YES